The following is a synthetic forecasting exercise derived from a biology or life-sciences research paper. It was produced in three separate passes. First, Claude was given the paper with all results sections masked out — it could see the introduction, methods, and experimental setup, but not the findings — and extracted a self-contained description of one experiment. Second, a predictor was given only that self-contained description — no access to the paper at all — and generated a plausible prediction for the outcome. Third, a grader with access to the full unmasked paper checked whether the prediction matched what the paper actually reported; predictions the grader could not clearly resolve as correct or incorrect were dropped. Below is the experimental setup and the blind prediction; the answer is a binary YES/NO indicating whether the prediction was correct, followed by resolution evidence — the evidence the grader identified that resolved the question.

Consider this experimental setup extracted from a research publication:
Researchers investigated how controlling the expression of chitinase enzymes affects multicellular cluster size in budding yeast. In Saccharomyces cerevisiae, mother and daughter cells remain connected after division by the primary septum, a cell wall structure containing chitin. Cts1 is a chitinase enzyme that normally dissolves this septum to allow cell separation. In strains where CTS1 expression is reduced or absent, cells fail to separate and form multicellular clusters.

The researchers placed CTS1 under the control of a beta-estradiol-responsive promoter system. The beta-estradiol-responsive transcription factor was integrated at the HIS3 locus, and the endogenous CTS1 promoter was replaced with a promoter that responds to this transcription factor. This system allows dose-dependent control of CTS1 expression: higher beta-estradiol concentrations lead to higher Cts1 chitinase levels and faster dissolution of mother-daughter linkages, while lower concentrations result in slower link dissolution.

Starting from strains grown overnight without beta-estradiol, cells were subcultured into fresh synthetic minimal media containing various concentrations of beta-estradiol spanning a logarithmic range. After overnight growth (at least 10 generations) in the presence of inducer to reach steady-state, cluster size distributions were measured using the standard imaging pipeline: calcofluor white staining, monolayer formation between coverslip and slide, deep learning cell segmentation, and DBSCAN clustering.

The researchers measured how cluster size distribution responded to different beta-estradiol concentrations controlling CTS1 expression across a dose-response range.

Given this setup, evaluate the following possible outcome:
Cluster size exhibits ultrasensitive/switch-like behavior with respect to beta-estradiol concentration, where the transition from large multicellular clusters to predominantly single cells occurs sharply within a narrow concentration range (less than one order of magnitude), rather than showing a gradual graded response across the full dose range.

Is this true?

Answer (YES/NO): NO